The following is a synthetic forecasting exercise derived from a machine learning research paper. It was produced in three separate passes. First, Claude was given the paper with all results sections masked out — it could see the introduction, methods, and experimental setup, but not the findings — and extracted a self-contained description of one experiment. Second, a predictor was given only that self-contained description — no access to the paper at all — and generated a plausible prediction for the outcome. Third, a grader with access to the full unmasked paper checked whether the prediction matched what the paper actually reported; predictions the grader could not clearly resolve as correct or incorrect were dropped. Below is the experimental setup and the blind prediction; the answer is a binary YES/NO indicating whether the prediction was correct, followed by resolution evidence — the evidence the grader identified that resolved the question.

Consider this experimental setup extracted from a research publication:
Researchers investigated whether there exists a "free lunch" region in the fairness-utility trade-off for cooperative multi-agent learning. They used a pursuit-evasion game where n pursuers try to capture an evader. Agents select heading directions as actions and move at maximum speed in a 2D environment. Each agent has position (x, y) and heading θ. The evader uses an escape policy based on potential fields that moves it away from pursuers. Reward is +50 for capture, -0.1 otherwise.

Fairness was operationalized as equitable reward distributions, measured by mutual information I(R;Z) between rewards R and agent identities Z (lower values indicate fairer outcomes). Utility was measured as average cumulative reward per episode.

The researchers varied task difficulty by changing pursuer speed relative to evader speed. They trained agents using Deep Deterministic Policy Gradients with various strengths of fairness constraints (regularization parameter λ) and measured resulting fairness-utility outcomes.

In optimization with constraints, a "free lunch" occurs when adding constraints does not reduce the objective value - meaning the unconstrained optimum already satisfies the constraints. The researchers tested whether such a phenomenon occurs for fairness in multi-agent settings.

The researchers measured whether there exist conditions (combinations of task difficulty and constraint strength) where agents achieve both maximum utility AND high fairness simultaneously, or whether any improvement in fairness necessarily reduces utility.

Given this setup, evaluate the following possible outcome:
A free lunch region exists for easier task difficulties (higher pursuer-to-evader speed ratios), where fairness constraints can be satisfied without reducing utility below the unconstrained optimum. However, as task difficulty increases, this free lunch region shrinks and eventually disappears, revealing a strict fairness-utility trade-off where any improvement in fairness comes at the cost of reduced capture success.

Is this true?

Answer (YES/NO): YES